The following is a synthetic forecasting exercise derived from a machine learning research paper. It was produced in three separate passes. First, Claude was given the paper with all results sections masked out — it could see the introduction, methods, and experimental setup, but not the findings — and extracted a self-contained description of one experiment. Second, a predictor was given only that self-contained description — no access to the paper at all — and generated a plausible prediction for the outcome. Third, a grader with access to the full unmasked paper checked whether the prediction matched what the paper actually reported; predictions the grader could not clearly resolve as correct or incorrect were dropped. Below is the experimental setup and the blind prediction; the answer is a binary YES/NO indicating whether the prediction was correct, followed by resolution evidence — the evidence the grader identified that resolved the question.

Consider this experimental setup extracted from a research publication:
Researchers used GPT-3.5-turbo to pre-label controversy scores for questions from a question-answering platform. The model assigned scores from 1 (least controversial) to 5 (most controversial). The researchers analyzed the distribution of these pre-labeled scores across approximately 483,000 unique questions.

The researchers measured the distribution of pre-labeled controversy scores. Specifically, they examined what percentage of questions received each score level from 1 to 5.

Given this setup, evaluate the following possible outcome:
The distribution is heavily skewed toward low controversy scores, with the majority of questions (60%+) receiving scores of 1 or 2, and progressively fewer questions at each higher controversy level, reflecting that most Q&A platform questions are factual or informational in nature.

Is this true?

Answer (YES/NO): NO